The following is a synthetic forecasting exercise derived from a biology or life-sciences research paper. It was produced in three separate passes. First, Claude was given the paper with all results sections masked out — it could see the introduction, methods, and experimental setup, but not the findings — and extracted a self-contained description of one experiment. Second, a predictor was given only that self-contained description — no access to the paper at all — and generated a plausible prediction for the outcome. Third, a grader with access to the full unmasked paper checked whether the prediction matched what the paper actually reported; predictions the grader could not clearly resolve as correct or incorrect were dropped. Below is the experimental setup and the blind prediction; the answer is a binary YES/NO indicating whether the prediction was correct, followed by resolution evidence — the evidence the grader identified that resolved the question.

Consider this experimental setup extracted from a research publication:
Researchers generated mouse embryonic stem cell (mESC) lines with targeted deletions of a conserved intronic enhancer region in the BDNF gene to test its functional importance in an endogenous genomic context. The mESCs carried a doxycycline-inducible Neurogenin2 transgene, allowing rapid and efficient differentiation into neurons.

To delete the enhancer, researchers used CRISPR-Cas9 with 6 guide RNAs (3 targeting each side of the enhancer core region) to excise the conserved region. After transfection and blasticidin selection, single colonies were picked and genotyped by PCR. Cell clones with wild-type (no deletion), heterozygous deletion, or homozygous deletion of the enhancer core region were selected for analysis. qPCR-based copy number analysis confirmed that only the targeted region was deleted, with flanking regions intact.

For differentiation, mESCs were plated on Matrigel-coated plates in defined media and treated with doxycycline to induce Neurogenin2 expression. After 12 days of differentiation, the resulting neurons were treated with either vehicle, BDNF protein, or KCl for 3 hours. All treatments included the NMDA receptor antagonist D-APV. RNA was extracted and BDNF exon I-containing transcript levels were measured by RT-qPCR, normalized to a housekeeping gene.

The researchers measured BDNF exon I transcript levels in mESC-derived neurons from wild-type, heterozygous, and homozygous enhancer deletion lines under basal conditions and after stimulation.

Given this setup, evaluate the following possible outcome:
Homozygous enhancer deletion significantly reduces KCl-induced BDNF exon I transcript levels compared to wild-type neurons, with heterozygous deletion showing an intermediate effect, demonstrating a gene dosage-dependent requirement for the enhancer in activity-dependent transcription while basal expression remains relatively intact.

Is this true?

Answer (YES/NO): NO